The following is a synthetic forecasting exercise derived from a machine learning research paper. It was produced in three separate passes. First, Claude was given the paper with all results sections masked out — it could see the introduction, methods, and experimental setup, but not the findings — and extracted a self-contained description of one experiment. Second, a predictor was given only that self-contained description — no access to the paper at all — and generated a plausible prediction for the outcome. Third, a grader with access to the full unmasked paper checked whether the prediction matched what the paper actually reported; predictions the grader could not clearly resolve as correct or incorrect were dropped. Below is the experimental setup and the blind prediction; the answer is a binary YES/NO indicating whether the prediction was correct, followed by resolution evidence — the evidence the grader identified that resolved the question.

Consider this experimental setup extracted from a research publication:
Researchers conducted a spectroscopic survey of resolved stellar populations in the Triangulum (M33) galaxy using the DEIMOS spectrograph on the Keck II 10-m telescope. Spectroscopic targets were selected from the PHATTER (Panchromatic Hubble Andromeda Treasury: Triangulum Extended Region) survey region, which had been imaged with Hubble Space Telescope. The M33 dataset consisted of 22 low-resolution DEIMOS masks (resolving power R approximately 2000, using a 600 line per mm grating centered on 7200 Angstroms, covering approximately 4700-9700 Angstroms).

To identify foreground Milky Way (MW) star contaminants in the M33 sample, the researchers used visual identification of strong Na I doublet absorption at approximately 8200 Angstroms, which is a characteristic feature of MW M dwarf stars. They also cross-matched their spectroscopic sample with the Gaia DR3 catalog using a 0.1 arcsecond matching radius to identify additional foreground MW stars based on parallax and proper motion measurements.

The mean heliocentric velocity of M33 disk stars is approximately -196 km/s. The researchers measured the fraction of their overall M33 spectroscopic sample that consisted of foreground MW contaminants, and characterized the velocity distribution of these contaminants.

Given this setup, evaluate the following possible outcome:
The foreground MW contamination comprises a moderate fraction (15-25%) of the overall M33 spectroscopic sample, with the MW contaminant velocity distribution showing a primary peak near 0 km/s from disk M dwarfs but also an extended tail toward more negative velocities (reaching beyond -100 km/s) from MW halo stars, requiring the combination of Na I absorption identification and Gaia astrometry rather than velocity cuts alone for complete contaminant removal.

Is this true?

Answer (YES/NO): NO